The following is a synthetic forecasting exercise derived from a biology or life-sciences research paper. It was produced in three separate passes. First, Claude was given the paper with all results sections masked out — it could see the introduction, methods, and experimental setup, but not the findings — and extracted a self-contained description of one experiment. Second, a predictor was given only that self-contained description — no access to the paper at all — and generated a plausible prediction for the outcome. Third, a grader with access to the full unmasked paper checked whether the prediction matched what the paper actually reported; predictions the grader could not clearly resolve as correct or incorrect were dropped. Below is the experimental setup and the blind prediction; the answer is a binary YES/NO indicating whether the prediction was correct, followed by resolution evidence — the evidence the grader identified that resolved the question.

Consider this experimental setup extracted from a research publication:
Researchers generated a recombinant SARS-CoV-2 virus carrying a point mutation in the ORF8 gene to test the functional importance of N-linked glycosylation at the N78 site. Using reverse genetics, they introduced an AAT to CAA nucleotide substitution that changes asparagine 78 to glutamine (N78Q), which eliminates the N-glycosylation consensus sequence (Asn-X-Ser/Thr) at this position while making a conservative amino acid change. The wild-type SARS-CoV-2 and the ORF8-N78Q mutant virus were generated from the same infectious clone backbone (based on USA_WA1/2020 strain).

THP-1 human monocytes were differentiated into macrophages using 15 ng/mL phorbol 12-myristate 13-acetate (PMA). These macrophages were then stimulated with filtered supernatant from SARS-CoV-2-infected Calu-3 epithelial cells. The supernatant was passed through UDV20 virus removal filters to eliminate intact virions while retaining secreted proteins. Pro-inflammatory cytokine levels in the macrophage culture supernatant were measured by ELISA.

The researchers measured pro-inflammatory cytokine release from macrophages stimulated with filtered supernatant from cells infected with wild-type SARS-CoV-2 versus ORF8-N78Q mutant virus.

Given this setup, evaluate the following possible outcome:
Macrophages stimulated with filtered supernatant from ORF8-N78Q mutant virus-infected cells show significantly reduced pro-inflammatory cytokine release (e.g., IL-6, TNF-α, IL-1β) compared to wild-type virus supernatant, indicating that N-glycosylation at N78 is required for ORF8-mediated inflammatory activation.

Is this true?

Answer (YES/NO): NO